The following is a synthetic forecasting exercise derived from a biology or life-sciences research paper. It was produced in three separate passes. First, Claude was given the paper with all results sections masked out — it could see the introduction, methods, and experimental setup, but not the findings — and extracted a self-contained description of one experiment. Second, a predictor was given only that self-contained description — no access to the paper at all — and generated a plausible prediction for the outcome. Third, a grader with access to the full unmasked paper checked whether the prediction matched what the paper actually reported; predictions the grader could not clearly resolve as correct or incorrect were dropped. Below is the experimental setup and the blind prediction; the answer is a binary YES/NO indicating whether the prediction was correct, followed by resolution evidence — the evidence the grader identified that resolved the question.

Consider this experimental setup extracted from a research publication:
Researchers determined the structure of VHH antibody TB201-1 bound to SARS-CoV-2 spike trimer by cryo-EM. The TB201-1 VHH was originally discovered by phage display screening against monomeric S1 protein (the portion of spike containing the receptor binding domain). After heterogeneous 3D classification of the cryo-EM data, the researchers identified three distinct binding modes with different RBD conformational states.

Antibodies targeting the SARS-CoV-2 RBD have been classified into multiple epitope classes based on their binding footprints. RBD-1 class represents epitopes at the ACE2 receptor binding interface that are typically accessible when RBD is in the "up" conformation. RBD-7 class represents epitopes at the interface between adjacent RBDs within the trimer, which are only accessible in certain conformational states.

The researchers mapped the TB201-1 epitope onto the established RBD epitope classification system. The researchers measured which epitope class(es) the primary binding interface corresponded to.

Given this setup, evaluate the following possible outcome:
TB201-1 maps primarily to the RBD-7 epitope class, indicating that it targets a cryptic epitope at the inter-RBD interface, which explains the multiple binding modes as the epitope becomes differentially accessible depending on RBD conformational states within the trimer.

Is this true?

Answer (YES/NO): NO